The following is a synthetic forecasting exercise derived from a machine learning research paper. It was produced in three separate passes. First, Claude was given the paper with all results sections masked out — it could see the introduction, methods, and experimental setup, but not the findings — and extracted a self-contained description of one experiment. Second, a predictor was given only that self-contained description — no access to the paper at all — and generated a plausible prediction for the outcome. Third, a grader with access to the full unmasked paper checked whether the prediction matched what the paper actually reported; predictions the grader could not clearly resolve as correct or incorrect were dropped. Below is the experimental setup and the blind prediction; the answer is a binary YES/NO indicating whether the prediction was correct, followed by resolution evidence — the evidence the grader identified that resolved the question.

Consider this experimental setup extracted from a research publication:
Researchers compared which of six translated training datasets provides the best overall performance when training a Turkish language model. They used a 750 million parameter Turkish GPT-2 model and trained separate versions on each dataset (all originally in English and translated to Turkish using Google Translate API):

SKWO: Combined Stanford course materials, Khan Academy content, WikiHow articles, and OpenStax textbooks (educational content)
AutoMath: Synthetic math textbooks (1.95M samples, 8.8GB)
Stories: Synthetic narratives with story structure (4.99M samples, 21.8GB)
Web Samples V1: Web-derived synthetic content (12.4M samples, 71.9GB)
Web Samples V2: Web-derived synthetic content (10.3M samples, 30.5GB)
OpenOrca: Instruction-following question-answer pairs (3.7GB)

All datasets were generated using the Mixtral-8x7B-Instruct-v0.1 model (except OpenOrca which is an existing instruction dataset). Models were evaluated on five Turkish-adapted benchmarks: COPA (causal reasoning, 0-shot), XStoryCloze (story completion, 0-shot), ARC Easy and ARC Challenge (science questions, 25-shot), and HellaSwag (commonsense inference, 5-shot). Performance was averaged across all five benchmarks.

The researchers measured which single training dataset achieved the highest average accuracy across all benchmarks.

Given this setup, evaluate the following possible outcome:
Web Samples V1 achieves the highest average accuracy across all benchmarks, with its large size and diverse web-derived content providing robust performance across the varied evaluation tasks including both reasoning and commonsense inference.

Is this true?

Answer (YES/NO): NO